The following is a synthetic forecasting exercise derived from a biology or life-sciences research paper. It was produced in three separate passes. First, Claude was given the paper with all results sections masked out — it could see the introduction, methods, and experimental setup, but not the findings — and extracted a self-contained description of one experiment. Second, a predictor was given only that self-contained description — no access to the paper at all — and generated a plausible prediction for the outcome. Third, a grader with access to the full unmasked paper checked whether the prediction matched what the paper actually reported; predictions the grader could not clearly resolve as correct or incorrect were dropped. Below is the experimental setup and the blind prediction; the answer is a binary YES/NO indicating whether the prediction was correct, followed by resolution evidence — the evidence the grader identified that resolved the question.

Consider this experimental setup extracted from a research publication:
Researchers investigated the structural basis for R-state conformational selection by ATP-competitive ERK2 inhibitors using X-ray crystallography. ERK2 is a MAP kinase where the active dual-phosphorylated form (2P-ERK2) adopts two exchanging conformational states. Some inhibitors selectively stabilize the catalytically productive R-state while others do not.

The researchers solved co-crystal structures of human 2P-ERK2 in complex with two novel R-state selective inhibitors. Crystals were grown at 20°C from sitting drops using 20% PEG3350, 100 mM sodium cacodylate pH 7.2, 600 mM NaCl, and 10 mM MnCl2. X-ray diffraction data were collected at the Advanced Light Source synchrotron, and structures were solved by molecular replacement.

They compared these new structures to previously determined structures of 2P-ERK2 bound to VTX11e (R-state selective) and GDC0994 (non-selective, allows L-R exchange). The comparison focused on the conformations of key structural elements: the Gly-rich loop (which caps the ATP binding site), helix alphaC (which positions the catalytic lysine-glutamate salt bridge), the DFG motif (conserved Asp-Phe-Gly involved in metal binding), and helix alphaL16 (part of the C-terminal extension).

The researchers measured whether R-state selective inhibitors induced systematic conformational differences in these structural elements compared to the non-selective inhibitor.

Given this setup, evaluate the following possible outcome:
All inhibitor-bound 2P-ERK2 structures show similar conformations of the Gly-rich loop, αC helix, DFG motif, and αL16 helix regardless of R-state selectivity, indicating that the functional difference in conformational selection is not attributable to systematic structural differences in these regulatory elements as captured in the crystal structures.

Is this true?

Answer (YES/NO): NO